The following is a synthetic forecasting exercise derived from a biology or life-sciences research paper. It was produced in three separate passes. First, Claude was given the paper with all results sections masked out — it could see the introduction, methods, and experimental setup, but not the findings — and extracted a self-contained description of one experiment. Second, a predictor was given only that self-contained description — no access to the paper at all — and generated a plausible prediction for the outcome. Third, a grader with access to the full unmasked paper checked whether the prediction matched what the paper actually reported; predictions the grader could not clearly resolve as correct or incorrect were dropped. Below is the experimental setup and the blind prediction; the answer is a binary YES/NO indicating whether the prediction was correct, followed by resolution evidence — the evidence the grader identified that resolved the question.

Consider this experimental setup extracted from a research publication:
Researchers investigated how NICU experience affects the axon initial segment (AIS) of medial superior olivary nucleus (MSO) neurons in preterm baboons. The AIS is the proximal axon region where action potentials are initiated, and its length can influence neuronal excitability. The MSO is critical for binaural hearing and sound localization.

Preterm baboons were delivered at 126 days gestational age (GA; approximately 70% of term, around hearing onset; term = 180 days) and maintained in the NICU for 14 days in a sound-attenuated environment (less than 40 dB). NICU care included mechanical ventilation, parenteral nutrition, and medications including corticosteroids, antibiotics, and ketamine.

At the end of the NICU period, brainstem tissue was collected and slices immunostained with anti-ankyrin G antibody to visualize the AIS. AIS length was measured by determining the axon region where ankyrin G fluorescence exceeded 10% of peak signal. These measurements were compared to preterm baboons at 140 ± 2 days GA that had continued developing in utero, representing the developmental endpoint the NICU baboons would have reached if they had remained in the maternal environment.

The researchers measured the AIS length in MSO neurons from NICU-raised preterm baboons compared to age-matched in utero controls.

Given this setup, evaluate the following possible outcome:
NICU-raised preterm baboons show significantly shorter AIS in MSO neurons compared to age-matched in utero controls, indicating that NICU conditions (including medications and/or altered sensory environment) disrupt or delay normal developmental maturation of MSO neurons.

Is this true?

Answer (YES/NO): NO